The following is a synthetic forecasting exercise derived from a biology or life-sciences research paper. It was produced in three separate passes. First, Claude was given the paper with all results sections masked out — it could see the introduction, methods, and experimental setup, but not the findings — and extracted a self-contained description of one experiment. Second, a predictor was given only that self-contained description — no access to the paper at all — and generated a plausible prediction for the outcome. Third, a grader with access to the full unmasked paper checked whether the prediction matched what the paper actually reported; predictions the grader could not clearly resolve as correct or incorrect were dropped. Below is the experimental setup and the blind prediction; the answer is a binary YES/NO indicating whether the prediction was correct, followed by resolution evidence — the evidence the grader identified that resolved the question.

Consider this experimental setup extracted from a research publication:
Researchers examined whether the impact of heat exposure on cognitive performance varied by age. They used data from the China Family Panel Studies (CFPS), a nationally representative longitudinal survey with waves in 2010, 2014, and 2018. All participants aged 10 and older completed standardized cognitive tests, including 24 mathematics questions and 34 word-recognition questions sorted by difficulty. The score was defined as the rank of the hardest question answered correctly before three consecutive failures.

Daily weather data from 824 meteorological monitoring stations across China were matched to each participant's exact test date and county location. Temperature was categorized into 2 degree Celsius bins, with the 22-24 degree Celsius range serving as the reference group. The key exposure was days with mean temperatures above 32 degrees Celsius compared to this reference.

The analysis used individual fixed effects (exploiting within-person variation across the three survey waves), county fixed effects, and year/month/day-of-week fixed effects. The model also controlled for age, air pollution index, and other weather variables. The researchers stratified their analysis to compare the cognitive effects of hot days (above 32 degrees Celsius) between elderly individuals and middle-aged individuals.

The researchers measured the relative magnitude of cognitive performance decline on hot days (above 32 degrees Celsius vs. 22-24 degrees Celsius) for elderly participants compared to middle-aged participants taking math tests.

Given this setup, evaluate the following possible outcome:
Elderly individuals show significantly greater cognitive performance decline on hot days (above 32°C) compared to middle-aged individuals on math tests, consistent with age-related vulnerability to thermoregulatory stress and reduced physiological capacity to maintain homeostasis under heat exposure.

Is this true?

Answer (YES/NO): YES